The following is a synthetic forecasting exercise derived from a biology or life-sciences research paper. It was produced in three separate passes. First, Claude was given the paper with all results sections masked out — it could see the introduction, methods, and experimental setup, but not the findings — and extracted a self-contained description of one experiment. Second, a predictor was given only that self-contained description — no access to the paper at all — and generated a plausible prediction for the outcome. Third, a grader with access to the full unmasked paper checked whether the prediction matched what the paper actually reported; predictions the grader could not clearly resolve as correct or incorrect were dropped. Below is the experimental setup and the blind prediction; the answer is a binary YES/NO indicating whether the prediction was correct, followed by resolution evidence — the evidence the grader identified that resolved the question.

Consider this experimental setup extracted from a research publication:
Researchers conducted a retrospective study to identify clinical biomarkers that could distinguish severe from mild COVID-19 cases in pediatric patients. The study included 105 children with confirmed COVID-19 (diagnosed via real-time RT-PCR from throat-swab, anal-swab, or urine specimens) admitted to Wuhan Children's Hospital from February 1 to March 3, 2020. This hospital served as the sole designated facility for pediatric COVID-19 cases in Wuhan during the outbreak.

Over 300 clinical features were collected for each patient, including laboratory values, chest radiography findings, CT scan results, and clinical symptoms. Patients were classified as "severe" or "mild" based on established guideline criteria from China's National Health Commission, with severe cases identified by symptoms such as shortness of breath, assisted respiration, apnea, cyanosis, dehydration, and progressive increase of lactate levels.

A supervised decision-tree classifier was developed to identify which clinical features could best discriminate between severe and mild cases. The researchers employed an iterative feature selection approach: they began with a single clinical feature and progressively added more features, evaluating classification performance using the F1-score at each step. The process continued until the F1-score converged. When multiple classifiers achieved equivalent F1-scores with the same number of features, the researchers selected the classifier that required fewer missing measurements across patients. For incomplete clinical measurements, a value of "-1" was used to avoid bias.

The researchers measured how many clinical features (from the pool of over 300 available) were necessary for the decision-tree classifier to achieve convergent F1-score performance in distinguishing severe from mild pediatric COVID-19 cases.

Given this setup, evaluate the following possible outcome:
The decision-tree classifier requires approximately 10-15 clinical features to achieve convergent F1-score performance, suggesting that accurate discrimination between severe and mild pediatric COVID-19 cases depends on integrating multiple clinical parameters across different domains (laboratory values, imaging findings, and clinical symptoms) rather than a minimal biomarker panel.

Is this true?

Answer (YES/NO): NO